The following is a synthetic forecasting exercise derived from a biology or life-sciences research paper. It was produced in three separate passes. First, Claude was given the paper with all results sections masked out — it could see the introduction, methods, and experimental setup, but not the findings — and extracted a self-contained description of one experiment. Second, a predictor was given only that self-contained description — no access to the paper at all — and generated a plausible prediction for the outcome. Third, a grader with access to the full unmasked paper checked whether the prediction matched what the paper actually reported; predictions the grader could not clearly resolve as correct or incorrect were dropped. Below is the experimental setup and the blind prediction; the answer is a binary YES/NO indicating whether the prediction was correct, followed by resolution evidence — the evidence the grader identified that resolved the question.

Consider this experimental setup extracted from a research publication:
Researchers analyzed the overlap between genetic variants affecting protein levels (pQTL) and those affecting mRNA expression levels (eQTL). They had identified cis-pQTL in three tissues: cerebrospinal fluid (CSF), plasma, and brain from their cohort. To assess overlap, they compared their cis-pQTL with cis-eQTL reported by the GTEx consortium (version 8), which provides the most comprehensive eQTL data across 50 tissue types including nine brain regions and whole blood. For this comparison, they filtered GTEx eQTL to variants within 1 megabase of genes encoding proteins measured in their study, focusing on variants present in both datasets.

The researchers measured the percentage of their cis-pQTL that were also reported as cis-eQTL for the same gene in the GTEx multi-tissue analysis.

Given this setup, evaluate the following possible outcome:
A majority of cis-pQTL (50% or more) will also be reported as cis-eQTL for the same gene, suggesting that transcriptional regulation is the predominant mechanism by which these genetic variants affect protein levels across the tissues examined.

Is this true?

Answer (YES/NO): NO